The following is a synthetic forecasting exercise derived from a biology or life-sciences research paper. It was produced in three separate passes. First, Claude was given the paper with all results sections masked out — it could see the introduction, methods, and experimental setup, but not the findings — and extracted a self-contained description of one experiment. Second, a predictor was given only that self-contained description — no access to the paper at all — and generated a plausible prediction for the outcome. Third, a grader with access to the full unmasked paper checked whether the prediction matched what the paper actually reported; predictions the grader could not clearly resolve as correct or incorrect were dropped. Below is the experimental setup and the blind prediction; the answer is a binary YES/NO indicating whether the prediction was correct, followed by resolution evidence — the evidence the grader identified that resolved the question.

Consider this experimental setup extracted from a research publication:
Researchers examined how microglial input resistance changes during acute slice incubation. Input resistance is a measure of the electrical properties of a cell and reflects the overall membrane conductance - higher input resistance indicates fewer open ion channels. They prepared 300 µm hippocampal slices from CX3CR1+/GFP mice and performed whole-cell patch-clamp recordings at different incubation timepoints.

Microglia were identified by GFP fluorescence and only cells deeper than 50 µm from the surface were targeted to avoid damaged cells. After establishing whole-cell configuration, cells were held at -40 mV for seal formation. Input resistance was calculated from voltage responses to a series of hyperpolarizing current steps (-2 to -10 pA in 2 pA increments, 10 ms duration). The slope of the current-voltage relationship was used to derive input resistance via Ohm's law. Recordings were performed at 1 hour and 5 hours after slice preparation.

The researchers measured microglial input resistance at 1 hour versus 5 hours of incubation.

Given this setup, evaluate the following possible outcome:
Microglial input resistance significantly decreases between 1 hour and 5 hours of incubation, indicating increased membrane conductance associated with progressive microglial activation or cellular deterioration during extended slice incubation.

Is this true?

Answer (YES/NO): NO